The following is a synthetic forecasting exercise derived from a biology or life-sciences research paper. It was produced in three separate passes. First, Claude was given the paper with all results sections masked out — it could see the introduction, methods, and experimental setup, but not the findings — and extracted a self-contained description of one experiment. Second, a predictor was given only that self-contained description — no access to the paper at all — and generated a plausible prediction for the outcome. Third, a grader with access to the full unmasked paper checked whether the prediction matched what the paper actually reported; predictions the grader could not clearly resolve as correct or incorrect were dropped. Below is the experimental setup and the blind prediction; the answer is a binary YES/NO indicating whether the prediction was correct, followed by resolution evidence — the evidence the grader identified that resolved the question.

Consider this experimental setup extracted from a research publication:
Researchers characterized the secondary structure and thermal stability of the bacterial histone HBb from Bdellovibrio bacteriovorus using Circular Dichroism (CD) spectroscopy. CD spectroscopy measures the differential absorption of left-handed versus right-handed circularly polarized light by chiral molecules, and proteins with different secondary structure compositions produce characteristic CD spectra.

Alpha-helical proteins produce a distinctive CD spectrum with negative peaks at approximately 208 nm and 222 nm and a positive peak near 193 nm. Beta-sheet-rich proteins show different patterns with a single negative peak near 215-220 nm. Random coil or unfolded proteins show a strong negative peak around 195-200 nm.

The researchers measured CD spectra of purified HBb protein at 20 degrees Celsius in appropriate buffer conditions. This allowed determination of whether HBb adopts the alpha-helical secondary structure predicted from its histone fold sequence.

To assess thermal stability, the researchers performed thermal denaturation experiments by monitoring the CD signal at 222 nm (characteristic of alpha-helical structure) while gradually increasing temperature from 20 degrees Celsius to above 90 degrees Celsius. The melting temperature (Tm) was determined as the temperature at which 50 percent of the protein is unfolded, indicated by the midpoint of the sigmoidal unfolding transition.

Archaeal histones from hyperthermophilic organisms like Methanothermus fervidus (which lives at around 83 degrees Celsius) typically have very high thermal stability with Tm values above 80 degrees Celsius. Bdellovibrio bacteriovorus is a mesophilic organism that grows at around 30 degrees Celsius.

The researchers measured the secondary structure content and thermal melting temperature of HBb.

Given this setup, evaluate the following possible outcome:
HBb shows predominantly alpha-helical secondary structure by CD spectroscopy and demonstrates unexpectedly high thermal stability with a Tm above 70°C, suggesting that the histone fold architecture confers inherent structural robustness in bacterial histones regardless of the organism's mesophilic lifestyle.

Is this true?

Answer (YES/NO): NO